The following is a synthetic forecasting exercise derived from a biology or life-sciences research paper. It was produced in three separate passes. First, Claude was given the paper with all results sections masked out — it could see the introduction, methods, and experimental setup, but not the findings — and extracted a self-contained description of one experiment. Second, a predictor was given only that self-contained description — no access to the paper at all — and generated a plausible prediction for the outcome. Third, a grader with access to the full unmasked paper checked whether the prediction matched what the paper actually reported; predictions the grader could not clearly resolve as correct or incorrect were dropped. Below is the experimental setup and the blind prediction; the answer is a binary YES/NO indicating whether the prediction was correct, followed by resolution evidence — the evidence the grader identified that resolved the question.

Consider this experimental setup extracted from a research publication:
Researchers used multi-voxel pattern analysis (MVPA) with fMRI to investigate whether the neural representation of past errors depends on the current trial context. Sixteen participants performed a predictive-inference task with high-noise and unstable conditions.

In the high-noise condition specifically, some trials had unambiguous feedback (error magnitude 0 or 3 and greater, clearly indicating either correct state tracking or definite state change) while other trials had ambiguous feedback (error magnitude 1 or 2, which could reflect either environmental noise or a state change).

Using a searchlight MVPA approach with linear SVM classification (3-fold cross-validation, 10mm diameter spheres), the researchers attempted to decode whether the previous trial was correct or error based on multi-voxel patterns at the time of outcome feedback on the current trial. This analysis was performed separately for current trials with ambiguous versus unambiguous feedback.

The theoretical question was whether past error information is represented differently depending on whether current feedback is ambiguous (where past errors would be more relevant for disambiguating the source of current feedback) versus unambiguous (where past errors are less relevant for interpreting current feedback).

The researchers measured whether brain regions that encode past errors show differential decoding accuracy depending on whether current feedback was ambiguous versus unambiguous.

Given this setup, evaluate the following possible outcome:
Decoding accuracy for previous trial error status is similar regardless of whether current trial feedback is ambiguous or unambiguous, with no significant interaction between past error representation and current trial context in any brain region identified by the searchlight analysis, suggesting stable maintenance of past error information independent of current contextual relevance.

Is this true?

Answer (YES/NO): NO